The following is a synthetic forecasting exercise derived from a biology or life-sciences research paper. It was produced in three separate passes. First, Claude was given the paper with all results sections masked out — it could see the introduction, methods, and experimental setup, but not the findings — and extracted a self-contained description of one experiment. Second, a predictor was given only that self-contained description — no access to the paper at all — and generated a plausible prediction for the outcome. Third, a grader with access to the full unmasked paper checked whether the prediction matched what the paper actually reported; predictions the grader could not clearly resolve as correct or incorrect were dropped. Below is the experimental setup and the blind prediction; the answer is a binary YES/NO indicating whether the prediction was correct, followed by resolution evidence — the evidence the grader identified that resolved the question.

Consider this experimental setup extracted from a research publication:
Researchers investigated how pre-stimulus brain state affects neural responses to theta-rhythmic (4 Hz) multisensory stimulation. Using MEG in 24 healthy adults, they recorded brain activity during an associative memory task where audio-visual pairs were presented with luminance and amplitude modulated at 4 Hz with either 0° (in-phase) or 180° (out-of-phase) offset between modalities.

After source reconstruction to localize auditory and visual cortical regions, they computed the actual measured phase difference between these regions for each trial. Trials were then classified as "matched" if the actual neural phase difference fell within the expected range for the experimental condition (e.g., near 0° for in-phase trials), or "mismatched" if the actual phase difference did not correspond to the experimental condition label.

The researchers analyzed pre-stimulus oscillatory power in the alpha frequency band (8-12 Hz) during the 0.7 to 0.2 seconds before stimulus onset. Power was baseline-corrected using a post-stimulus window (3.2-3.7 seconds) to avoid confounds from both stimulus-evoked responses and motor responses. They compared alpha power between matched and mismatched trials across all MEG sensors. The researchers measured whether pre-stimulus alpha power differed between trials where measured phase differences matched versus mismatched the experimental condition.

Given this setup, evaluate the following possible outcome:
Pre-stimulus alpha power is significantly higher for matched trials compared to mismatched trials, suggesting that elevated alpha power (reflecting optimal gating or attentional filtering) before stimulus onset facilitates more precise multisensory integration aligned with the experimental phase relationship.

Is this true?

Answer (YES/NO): NO